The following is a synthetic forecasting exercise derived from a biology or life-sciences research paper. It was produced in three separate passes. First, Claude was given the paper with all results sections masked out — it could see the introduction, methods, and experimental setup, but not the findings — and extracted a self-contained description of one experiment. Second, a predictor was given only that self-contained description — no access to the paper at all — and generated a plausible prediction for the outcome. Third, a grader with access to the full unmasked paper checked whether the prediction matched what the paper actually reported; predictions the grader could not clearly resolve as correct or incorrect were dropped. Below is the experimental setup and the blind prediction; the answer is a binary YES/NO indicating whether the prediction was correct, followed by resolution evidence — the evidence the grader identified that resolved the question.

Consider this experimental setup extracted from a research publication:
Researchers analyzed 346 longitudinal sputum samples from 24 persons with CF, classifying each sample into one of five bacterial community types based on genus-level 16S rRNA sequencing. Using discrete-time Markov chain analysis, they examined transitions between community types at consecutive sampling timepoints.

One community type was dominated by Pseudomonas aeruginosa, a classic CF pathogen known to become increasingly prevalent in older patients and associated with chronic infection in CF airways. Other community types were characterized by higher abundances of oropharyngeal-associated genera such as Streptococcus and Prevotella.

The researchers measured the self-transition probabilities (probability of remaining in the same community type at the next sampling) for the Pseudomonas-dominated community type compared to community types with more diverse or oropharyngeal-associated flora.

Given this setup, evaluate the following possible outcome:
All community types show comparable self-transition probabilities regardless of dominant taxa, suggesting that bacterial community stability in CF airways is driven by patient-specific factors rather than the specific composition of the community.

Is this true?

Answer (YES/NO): NO